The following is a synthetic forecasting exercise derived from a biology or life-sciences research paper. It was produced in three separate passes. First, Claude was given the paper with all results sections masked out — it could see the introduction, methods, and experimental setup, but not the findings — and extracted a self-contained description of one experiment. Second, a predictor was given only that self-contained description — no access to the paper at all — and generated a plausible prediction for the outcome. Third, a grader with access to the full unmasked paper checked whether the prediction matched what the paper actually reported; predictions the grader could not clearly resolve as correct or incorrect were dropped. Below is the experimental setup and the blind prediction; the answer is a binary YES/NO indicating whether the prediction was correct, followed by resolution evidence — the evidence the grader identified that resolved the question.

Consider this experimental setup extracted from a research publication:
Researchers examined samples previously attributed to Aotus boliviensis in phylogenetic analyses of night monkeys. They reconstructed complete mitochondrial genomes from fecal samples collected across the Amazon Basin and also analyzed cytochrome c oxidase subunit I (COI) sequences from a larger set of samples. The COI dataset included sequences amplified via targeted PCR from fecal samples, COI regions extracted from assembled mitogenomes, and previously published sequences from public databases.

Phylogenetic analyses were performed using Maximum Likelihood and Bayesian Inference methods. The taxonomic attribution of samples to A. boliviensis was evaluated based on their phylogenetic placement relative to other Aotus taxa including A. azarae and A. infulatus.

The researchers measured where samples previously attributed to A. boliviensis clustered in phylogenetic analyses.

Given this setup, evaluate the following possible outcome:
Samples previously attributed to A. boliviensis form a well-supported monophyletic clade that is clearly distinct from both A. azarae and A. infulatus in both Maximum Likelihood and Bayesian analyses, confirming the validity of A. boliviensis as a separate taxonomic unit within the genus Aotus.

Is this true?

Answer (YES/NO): NO